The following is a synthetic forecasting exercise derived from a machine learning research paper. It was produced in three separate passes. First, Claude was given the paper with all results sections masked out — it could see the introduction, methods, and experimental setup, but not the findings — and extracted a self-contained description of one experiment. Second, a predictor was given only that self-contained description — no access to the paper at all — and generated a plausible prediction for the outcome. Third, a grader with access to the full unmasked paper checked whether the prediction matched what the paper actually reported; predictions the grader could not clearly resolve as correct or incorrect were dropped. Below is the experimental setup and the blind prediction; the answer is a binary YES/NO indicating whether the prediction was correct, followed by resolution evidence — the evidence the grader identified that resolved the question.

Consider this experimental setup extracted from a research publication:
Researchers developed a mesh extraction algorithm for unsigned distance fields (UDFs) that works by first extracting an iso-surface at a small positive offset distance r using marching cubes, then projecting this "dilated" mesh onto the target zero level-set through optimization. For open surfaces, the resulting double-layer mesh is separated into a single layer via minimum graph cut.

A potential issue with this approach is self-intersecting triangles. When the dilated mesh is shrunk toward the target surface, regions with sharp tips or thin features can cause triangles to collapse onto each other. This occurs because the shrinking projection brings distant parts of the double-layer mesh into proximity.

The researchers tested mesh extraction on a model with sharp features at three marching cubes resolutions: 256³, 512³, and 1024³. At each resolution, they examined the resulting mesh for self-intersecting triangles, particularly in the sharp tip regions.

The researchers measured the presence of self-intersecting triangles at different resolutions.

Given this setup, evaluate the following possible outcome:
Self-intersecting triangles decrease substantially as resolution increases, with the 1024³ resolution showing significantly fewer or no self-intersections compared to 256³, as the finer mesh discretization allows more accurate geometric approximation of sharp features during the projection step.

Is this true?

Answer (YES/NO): YES